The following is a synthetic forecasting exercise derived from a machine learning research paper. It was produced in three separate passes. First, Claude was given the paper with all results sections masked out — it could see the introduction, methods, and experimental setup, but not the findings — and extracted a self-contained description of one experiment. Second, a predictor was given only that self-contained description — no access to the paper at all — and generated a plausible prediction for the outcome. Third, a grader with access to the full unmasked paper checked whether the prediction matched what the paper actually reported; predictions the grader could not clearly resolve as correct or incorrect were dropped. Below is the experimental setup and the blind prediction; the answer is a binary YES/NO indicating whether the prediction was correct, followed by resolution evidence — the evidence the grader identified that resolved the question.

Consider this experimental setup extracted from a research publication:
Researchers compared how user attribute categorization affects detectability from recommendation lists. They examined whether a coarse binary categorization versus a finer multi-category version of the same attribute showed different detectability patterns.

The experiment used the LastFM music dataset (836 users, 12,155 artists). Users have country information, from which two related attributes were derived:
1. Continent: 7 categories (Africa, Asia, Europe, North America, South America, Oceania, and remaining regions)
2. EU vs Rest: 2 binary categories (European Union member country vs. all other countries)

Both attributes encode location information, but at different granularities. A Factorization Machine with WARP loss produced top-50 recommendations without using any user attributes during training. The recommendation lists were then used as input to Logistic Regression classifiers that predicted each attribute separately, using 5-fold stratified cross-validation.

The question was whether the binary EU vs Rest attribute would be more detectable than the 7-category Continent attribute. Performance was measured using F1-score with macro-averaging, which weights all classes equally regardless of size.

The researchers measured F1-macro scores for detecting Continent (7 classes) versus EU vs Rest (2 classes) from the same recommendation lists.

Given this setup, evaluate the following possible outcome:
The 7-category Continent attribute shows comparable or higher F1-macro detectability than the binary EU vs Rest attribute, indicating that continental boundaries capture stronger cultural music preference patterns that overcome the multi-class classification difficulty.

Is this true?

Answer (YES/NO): NO